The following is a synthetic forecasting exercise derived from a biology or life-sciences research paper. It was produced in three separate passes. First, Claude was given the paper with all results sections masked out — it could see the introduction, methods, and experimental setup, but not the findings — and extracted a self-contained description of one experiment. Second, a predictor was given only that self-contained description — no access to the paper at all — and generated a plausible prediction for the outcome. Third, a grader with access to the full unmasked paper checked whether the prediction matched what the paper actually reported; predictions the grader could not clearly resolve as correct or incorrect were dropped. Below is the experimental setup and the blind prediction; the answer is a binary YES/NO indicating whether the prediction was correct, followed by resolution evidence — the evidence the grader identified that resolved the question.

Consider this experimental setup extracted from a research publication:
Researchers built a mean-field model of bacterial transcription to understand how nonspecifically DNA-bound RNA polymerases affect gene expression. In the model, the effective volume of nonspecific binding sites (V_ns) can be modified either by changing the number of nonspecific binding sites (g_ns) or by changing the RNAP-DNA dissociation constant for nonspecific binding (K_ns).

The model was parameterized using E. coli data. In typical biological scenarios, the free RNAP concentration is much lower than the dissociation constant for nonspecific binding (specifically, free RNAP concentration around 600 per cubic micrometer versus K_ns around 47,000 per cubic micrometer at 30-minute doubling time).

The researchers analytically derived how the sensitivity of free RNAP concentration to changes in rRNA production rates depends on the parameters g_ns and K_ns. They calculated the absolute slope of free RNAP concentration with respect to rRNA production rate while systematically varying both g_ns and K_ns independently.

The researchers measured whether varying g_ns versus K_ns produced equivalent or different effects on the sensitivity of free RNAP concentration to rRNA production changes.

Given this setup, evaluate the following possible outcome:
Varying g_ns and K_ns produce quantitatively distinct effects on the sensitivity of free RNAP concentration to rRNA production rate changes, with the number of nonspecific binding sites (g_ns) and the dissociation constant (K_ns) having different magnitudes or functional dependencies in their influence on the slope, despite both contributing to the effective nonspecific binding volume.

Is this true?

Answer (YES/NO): NO